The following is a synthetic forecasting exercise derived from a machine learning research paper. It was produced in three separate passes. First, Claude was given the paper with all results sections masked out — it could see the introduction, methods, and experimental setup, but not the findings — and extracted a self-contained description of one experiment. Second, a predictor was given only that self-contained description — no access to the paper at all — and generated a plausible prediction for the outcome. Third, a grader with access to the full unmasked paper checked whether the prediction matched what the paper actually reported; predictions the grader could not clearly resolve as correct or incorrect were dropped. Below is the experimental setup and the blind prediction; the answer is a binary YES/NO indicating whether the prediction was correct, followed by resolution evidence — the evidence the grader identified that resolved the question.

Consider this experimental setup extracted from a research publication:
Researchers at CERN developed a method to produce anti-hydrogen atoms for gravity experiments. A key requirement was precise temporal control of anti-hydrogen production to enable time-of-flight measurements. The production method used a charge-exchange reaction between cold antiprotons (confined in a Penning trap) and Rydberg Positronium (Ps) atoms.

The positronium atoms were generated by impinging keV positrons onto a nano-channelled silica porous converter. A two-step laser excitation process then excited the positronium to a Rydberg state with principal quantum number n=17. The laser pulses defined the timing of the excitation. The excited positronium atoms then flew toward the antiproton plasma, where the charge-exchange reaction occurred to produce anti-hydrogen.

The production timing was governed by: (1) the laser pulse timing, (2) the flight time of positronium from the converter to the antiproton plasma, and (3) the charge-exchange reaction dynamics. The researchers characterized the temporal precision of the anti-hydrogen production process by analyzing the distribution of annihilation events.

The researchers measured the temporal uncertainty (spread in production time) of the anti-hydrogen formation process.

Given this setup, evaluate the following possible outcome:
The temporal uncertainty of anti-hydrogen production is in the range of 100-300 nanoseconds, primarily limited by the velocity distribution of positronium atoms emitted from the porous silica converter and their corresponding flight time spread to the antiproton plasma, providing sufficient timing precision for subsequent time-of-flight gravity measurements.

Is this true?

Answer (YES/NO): YES